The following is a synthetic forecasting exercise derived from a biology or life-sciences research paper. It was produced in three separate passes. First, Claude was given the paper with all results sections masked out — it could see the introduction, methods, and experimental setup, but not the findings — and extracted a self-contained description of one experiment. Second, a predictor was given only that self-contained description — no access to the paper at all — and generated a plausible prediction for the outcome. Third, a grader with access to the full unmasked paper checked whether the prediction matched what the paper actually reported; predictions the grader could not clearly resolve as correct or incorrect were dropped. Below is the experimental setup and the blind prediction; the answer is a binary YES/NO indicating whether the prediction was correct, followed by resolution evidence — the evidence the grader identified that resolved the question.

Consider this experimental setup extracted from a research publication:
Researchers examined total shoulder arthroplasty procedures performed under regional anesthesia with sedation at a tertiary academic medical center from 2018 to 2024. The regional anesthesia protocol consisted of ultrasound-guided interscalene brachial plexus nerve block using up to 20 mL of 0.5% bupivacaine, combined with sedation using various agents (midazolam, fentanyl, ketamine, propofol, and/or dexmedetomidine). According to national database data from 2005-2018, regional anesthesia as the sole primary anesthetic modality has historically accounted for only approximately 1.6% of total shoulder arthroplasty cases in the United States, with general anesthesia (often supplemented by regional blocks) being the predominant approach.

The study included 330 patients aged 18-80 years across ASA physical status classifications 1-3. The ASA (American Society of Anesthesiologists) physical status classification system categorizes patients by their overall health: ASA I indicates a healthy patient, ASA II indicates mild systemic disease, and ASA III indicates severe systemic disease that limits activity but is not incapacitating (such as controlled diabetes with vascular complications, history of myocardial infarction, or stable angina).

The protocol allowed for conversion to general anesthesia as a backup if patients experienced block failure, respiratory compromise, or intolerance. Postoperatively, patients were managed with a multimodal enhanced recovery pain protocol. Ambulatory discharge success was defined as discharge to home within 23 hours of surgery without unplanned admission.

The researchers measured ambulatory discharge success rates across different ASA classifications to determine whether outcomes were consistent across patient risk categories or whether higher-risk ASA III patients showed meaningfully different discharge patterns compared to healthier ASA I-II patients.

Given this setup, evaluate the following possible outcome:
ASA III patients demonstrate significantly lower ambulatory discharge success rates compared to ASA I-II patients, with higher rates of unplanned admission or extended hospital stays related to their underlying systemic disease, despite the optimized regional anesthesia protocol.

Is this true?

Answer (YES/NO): NO